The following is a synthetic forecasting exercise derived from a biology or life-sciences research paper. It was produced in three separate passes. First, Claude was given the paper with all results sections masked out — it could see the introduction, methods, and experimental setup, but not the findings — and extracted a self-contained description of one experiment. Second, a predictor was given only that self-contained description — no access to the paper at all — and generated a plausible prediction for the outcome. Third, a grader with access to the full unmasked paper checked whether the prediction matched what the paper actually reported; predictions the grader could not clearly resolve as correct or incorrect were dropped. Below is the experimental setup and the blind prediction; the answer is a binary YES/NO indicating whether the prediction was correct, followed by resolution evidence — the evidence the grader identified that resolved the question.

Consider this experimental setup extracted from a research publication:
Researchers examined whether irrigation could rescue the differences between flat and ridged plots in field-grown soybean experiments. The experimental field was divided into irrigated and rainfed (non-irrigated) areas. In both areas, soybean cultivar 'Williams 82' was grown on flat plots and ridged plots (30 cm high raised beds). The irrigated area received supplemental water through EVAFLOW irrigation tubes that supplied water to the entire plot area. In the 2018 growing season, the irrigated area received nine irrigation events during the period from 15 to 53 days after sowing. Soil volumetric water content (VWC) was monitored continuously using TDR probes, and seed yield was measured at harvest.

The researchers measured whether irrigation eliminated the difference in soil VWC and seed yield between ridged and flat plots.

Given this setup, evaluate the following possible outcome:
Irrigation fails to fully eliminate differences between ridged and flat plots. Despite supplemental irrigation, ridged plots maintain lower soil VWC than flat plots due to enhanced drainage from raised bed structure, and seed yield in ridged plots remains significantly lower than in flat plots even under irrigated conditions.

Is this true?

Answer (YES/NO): NO